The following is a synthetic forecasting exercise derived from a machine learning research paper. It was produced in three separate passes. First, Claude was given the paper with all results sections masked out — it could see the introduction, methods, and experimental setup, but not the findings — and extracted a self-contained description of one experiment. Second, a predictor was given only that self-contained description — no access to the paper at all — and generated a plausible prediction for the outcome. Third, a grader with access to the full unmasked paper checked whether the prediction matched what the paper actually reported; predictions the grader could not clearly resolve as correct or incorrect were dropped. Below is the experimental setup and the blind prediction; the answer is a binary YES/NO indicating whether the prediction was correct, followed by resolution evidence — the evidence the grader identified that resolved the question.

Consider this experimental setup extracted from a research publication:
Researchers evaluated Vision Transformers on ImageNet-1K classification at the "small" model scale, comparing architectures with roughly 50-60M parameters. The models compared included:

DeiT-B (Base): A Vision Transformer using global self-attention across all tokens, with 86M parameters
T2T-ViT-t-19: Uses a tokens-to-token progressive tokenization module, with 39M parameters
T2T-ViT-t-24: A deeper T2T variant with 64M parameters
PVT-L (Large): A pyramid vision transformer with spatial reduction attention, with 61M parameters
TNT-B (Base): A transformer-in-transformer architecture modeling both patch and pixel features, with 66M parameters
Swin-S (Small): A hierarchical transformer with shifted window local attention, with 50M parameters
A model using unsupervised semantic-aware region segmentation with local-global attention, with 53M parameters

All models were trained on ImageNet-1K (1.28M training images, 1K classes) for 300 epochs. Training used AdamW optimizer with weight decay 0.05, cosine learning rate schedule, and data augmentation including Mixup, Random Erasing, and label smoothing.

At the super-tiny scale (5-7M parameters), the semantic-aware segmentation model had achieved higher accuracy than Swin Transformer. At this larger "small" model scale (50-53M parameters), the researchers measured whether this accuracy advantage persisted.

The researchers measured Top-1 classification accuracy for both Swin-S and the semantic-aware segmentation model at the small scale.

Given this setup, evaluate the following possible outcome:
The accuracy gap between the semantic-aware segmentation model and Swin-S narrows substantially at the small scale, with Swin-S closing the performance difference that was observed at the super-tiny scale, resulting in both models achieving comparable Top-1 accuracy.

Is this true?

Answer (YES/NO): YES